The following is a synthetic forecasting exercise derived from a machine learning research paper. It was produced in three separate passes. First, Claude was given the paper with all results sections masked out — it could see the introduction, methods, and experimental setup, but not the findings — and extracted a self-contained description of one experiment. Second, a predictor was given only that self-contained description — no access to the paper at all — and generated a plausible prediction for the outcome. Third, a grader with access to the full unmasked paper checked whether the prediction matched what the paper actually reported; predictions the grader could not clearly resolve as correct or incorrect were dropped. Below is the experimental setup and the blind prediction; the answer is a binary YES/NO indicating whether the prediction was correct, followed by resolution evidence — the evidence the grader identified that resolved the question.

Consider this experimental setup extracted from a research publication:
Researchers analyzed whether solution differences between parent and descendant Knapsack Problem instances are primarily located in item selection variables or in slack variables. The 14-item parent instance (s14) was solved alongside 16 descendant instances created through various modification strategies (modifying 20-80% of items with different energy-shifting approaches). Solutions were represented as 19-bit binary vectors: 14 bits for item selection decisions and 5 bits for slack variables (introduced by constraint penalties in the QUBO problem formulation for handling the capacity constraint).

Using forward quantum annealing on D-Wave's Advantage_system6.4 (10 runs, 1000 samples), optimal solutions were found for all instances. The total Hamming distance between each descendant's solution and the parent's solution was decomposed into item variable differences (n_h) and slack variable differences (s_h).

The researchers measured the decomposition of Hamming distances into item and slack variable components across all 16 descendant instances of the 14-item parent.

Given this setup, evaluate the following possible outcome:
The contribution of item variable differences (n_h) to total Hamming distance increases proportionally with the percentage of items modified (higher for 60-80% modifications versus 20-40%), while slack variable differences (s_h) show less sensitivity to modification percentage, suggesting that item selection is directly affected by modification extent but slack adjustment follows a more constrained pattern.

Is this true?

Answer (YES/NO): NO